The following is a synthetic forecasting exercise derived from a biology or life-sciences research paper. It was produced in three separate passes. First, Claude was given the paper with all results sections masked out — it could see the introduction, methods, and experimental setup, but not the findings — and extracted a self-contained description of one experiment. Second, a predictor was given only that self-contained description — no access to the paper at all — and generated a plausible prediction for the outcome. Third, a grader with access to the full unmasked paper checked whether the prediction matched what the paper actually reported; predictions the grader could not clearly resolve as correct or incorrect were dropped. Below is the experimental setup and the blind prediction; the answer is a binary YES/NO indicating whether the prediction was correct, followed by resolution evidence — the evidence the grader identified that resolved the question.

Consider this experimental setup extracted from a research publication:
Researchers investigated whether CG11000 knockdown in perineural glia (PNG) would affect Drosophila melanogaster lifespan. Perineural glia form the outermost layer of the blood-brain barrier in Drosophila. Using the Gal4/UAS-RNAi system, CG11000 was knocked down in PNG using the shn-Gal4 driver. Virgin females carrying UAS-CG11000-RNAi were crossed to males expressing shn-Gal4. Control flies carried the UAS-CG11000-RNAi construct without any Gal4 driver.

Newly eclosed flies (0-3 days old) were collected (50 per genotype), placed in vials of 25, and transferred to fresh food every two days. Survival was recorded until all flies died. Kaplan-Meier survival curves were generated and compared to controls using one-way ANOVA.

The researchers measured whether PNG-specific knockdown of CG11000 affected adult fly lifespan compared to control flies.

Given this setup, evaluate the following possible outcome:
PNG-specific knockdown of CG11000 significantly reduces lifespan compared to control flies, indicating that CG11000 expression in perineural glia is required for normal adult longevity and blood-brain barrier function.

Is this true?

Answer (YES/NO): NO